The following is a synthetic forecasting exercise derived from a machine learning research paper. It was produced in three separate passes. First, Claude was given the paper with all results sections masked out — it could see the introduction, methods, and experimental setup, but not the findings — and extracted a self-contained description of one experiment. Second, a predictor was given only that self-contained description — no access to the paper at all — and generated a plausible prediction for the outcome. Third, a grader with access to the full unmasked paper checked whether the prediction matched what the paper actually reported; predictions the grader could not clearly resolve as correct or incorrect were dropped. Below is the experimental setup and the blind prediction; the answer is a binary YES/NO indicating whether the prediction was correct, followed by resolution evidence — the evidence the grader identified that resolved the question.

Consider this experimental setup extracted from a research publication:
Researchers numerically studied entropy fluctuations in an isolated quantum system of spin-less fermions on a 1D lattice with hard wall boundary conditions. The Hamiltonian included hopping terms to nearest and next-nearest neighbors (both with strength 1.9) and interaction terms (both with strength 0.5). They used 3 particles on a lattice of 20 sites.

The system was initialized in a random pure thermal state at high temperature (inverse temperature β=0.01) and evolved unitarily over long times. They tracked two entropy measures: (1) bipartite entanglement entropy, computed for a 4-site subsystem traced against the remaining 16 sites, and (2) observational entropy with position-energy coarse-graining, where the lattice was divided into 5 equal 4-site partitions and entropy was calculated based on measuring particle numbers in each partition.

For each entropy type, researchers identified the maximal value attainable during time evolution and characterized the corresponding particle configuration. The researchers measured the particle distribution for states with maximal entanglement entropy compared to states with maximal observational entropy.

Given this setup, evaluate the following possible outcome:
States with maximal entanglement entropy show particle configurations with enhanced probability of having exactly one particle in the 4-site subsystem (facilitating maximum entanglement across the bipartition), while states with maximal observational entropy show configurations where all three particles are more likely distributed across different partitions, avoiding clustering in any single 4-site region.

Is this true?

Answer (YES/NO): NO